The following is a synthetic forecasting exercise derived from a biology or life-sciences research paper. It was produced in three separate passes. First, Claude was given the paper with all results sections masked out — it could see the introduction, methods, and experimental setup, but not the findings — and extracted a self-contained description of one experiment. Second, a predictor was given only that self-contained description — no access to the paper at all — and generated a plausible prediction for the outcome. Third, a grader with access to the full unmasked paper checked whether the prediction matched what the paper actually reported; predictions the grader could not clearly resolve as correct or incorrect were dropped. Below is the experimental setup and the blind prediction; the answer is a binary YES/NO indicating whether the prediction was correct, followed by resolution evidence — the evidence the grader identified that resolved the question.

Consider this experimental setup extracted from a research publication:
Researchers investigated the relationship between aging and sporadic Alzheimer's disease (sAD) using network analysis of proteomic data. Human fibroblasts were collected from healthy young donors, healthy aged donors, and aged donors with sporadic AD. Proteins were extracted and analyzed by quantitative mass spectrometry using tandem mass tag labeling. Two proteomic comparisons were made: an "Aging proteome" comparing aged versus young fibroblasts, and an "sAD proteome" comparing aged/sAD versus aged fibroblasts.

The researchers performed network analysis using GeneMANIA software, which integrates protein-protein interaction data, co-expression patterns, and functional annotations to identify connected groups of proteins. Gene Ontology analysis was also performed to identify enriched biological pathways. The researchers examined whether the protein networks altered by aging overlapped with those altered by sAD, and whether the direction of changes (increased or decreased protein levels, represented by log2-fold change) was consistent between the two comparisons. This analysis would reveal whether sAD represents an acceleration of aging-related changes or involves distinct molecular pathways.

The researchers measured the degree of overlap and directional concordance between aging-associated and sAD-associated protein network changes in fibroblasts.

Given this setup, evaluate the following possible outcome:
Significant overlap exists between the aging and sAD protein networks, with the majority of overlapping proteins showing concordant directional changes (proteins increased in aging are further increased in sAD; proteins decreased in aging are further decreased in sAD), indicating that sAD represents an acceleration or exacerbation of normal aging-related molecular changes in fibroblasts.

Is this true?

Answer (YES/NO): NO